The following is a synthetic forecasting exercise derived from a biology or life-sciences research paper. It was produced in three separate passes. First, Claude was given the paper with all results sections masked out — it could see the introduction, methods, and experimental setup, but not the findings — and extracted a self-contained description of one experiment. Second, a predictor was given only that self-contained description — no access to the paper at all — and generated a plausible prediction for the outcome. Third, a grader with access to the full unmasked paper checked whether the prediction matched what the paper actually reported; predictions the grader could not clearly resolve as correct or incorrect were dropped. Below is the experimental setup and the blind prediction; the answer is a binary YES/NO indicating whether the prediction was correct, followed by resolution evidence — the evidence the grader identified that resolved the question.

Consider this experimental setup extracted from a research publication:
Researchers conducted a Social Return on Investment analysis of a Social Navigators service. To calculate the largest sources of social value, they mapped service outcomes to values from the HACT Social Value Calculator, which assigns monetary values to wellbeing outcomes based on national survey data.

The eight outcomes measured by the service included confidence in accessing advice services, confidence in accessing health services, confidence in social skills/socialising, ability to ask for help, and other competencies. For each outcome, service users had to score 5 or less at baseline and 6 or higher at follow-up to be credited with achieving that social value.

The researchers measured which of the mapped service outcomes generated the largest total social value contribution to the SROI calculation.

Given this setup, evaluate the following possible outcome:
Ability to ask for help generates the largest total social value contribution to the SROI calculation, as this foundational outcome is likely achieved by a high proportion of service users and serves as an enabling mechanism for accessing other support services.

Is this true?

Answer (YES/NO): NO